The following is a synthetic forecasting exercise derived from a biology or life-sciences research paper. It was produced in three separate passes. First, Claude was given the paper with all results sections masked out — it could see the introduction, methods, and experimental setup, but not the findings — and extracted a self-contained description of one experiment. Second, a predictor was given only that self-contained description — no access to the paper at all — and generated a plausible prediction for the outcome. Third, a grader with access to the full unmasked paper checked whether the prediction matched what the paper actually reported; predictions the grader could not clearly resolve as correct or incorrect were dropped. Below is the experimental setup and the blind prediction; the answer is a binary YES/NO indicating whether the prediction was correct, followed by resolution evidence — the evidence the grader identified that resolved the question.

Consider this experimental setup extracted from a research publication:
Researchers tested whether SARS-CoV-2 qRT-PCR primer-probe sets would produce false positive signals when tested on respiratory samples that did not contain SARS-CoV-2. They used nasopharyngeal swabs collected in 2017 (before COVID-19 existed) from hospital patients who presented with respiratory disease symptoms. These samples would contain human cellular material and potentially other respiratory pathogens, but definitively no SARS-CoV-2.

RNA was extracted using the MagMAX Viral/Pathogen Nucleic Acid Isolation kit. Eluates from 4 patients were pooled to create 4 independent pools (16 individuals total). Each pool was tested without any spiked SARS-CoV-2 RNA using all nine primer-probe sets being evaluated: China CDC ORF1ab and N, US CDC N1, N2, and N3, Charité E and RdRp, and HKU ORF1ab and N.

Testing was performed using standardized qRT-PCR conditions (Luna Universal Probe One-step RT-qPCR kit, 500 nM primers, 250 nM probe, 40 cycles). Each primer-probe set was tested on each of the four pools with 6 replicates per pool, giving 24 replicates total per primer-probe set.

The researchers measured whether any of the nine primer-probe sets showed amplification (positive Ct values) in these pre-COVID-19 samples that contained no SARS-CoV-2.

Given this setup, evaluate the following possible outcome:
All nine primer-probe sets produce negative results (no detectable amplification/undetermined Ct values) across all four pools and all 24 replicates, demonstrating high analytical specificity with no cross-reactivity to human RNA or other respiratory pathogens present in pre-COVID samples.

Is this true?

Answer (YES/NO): YES